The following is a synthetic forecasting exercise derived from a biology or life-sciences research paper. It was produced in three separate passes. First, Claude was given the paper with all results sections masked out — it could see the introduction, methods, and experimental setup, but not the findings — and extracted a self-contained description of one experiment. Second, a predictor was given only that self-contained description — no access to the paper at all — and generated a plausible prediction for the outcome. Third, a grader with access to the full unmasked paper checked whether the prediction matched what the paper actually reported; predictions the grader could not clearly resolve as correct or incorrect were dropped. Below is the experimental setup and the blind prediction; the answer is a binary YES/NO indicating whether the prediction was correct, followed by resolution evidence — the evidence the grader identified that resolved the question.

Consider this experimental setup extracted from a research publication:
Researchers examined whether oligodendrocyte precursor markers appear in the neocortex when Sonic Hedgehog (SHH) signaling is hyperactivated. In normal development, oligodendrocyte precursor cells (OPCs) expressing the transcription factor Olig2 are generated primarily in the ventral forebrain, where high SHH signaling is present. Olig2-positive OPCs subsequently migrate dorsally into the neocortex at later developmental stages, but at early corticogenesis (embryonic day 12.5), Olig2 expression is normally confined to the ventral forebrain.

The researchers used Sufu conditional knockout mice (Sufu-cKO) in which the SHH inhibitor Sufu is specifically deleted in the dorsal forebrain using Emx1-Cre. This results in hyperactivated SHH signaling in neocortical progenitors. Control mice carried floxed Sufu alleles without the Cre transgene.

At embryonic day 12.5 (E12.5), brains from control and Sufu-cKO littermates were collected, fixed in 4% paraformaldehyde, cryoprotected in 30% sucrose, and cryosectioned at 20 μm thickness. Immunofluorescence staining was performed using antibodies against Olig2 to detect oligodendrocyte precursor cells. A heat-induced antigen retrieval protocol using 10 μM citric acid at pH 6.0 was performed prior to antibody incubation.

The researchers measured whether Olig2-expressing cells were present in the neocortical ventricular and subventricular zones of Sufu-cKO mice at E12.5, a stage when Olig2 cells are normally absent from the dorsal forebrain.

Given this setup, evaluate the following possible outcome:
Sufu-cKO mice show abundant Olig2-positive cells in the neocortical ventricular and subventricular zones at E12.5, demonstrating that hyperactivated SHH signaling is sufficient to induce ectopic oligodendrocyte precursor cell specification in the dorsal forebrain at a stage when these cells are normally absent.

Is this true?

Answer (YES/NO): YES